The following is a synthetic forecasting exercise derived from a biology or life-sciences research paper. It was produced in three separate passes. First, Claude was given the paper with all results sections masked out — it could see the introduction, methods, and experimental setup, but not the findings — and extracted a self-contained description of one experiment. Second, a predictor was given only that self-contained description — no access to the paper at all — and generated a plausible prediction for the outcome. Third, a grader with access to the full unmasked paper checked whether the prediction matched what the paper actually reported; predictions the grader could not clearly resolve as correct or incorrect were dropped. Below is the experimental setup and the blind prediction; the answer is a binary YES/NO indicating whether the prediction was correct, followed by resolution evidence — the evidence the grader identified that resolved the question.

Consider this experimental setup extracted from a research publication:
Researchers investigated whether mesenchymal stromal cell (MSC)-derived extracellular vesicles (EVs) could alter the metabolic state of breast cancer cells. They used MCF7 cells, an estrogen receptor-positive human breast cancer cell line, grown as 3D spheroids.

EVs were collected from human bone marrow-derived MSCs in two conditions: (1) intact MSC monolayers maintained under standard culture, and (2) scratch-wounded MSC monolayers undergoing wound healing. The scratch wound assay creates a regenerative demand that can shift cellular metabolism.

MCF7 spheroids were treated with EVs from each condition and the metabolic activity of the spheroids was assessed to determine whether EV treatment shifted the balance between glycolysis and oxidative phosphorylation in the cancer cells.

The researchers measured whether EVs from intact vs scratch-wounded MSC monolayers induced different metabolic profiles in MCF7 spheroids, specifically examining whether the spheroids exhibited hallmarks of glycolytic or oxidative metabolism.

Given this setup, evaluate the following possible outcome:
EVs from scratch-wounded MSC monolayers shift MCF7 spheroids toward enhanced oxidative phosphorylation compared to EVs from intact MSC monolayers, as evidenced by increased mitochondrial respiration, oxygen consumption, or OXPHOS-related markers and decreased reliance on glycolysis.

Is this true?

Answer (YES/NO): YES